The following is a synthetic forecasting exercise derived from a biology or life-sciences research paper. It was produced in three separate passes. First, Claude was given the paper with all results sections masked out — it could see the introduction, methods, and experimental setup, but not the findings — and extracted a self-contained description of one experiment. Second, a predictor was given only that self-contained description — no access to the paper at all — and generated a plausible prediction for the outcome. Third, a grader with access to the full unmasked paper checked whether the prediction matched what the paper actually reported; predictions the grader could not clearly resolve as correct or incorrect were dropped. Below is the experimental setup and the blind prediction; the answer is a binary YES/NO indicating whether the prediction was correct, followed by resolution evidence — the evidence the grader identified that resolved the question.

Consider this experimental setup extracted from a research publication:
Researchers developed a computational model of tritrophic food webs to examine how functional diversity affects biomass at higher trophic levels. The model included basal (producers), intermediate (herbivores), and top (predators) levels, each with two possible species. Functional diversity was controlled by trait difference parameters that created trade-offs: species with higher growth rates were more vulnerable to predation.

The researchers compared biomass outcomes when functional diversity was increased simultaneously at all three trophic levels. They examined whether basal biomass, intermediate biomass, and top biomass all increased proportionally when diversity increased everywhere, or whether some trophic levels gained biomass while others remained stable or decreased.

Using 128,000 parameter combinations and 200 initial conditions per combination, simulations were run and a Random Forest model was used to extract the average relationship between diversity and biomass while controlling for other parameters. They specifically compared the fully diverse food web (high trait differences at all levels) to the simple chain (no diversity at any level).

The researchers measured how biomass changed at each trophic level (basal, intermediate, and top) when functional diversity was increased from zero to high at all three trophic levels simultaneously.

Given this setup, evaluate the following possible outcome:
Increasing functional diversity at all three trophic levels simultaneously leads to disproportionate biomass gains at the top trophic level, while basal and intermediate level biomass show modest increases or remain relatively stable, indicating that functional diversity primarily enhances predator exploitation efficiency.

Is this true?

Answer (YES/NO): NO